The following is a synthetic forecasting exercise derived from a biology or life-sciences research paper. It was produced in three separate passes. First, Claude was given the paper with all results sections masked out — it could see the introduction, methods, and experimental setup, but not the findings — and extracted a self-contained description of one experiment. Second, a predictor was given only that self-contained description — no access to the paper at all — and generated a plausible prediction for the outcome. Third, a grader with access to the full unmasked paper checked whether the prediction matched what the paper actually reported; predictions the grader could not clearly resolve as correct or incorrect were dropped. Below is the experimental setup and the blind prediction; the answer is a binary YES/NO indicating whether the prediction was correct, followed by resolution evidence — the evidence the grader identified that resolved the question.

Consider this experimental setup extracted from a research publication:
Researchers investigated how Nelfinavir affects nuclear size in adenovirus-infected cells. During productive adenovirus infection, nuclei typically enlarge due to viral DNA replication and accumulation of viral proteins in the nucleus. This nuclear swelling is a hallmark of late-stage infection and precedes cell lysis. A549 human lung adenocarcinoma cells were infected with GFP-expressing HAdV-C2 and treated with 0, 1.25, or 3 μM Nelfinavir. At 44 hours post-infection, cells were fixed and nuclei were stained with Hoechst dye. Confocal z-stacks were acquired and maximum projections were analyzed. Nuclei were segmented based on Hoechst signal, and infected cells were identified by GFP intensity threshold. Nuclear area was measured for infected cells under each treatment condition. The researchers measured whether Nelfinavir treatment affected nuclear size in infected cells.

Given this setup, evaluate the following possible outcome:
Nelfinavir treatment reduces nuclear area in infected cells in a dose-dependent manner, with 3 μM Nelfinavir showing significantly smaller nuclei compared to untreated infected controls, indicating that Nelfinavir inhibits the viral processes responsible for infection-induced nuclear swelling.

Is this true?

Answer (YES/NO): NO